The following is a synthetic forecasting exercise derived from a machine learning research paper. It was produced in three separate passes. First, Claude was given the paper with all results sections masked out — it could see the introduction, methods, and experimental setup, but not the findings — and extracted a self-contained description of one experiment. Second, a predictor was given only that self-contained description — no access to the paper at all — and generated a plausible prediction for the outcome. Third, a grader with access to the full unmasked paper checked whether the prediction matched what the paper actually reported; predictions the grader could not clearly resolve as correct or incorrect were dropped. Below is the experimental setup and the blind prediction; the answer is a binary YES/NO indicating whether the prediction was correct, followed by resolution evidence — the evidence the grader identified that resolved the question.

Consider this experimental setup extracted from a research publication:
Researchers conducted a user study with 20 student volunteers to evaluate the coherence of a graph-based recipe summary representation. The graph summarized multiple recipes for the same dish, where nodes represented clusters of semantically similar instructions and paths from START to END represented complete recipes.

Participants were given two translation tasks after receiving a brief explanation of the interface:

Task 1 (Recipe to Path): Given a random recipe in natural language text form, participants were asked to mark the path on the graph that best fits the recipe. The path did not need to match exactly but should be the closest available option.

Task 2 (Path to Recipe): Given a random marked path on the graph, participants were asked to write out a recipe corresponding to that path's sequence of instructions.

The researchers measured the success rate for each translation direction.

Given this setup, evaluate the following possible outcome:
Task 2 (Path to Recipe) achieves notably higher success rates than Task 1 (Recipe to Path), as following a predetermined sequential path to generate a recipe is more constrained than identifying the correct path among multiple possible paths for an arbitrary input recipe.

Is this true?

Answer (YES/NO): YES